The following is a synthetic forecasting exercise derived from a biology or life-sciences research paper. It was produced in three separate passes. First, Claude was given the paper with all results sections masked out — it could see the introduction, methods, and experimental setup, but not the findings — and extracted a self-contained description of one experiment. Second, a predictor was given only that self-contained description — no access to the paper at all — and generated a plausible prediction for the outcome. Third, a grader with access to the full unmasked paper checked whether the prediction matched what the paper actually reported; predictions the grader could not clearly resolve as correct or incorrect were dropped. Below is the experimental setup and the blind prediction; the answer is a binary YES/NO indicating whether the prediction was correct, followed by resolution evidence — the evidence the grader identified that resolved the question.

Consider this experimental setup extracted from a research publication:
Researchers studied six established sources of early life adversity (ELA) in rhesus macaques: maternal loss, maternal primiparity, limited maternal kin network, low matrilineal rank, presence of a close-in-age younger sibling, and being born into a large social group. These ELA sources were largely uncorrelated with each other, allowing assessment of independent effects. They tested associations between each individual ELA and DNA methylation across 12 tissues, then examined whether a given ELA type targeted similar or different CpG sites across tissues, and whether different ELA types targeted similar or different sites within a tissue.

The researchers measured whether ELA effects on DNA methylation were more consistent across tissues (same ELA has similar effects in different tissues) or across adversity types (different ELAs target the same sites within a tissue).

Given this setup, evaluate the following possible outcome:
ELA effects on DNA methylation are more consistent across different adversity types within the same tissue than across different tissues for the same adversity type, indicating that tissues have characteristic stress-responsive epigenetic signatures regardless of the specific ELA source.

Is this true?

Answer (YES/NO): NO